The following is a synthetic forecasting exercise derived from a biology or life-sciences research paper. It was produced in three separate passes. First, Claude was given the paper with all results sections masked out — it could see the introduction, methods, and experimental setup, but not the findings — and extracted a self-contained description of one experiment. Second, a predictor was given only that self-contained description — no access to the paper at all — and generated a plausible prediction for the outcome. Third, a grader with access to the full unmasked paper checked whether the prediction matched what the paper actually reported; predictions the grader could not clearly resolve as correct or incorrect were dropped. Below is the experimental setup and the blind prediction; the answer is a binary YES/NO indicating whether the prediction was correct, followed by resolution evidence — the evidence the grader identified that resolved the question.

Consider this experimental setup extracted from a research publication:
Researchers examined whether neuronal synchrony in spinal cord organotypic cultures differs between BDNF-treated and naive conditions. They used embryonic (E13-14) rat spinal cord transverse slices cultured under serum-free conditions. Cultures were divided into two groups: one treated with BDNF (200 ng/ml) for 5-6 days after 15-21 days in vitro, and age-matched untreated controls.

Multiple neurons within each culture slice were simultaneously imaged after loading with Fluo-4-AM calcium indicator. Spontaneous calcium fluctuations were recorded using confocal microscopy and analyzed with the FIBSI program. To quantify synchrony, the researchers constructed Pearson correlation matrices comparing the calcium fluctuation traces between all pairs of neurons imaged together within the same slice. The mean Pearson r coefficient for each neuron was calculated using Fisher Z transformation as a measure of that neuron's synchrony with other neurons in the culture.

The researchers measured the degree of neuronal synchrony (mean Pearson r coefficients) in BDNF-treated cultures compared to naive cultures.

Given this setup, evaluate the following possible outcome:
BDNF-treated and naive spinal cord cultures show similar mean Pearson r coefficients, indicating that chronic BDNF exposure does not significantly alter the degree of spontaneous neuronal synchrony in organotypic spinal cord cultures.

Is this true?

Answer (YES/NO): NO